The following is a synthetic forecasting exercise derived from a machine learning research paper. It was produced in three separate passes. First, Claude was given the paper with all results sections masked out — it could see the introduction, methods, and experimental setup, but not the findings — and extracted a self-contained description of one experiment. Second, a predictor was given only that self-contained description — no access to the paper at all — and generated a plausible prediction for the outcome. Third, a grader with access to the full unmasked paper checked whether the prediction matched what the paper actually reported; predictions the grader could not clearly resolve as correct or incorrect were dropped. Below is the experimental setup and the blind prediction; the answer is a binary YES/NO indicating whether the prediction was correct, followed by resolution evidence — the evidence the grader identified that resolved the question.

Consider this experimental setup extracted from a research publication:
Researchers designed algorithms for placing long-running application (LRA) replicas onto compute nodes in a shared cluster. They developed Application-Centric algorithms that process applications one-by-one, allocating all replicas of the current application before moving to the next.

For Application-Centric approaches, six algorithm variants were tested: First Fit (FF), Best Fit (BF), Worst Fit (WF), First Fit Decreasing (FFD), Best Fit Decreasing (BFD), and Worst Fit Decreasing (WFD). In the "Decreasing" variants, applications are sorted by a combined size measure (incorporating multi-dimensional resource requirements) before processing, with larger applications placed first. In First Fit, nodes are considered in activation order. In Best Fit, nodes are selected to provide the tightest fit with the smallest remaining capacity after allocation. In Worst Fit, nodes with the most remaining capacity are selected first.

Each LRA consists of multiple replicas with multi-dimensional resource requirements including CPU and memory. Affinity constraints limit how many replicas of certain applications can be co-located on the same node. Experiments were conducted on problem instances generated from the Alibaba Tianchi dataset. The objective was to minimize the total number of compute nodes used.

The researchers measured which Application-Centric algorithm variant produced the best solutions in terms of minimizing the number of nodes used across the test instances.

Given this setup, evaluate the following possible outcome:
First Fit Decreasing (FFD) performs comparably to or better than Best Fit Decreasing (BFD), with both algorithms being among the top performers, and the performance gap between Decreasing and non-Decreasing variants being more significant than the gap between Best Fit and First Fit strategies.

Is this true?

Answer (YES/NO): NO